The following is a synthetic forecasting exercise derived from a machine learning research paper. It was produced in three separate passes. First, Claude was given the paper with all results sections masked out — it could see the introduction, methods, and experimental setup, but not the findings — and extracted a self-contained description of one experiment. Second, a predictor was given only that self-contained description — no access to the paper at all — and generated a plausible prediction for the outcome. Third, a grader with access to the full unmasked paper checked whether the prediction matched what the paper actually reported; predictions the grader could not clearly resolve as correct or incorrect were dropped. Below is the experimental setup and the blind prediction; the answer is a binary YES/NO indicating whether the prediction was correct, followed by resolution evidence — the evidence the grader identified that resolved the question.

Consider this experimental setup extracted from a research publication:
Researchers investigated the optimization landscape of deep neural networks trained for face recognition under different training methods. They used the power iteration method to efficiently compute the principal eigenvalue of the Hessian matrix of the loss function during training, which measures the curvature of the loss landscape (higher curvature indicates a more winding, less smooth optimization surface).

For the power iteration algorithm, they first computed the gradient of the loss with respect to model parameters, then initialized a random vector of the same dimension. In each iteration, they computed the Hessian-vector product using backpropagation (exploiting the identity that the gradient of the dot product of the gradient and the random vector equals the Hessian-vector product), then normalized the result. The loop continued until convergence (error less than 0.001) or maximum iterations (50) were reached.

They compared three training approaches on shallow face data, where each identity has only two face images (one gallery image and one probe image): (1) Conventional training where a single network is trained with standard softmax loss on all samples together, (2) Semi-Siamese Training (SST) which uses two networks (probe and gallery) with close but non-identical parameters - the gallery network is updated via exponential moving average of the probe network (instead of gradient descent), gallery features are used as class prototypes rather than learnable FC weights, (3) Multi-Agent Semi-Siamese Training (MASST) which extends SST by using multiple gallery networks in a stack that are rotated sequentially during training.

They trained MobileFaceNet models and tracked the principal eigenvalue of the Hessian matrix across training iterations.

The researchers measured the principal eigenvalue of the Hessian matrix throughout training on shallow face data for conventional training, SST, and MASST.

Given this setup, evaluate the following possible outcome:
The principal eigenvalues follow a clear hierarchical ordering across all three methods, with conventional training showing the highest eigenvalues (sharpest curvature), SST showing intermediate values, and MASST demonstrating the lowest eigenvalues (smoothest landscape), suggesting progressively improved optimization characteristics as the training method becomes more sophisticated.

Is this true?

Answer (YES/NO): NO